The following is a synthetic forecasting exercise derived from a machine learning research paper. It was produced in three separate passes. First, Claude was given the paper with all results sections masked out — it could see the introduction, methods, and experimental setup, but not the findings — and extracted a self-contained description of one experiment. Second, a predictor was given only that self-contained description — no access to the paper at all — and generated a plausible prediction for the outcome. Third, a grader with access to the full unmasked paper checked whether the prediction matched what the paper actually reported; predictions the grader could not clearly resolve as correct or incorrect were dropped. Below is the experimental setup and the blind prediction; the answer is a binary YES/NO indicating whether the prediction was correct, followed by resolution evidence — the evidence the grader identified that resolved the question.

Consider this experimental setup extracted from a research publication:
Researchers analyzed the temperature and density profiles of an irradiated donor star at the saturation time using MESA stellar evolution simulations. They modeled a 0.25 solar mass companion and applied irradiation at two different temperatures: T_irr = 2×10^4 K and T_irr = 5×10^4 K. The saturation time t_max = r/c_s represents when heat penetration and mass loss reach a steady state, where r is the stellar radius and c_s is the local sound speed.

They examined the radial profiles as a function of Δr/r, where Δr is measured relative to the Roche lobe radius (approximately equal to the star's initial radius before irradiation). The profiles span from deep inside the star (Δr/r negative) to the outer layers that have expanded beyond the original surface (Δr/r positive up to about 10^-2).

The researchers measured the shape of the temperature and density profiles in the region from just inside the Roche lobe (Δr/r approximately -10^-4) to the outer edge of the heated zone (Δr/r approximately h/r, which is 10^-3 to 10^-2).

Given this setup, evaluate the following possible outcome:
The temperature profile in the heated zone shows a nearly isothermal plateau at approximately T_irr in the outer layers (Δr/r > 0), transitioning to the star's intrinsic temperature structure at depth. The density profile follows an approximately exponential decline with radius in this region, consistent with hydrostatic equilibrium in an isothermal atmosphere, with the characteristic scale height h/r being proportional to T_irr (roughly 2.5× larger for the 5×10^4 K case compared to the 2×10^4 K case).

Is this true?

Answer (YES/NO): NO